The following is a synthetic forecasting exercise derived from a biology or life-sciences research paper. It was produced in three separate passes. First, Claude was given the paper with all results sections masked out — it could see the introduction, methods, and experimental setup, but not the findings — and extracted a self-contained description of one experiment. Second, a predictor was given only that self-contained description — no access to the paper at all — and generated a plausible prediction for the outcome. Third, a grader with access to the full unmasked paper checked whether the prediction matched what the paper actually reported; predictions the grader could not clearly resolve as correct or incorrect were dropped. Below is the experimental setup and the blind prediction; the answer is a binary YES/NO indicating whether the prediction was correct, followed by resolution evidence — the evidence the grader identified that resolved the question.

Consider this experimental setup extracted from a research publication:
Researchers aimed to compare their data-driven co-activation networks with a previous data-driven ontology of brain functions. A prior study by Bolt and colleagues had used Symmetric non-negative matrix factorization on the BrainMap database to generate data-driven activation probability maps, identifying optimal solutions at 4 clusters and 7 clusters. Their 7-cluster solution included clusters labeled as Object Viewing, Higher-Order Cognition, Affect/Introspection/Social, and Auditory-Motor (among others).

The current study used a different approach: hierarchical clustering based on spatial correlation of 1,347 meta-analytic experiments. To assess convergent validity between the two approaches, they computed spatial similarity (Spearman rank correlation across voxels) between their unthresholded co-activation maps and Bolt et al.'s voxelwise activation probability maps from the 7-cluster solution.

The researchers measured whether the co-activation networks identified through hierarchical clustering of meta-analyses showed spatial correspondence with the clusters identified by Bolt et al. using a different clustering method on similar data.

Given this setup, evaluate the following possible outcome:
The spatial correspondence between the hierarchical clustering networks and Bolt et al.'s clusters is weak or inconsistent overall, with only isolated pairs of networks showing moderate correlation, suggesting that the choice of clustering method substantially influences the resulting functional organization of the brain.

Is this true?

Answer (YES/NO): NO